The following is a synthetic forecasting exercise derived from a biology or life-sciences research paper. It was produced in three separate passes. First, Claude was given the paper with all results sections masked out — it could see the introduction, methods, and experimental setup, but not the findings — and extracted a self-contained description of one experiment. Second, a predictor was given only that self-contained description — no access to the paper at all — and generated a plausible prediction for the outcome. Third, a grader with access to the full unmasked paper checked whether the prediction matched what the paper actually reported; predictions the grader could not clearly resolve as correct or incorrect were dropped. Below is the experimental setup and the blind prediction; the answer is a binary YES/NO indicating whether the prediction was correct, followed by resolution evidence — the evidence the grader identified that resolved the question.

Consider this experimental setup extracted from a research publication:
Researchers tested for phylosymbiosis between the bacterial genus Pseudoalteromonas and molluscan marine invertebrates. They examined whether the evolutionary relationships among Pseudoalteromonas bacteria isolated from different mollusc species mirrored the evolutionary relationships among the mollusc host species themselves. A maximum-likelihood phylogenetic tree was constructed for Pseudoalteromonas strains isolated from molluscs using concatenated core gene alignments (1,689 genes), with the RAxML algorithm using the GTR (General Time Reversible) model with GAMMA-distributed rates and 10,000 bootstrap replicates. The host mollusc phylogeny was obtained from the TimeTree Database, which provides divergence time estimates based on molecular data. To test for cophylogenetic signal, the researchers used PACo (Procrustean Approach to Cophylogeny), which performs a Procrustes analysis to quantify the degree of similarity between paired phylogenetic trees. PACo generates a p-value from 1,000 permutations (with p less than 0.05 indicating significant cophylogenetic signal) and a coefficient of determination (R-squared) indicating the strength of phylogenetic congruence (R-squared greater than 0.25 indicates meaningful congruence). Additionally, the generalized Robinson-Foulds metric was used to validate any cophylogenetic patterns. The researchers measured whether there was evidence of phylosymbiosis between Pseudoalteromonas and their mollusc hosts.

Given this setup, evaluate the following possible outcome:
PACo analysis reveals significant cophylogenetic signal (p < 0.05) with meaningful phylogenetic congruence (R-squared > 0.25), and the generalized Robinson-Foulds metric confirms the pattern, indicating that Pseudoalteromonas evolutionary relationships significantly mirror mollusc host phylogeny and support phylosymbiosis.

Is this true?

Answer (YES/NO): YES